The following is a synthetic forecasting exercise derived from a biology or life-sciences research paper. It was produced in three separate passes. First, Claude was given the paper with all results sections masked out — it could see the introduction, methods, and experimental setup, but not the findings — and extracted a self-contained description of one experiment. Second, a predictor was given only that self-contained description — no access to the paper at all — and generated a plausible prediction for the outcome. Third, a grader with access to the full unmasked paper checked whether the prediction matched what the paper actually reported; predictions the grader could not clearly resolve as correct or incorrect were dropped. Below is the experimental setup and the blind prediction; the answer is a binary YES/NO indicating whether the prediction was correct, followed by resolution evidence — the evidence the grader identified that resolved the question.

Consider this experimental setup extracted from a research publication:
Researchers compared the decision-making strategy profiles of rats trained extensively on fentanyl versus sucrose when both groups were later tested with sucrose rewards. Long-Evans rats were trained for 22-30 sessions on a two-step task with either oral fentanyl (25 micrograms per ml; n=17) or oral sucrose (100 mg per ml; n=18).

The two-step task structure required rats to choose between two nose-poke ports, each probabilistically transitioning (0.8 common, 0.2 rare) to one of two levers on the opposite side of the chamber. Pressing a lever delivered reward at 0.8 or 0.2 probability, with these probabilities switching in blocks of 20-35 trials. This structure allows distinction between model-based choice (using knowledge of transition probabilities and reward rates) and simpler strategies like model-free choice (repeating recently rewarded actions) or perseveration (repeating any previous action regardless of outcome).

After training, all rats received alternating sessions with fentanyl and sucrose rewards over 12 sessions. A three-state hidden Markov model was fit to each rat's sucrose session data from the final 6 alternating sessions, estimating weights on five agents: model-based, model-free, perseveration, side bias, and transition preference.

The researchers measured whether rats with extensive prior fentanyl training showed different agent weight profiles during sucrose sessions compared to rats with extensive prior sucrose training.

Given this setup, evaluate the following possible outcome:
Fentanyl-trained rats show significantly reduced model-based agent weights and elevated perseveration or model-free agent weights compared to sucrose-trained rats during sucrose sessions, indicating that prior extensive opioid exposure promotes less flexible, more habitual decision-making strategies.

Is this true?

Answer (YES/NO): NO